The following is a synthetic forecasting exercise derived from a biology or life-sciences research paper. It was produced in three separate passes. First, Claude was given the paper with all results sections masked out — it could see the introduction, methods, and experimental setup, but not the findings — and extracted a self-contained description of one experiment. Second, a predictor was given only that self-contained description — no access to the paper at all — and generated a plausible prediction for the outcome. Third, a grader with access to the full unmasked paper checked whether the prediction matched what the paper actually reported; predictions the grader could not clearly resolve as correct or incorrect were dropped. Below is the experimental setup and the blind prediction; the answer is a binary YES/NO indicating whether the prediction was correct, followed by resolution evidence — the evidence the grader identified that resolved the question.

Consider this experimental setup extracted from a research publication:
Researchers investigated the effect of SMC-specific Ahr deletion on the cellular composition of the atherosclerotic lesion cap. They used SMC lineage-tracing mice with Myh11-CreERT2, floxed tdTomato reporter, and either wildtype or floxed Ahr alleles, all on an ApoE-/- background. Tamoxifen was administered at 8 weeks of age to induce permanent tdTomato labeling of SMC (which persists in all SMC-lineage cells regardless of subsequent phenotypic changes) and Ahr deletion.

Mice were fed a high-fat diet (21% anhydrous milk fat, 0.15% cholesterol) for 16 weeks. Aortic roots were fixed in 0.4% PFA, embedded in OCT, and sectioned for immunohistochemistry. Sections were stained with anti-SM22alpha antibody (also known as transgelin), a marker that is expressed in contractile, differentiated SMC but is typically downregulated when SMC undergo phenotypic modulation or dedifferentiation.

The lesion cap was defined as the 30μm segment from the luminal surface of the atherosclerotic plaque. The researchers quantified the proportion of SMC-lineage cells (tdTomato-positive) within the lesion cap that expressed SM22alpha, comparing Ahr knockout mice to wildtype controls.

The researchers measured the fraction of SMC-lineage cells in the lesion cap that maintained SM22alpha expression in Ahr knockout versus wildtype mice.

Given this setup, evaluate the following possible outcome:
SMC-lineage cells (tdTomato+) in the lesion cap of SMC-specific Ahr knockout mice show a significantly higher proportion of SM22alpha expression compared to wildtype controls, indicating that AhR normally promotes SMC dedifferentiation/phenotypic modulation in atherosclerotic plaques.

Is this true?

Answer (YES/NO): NO